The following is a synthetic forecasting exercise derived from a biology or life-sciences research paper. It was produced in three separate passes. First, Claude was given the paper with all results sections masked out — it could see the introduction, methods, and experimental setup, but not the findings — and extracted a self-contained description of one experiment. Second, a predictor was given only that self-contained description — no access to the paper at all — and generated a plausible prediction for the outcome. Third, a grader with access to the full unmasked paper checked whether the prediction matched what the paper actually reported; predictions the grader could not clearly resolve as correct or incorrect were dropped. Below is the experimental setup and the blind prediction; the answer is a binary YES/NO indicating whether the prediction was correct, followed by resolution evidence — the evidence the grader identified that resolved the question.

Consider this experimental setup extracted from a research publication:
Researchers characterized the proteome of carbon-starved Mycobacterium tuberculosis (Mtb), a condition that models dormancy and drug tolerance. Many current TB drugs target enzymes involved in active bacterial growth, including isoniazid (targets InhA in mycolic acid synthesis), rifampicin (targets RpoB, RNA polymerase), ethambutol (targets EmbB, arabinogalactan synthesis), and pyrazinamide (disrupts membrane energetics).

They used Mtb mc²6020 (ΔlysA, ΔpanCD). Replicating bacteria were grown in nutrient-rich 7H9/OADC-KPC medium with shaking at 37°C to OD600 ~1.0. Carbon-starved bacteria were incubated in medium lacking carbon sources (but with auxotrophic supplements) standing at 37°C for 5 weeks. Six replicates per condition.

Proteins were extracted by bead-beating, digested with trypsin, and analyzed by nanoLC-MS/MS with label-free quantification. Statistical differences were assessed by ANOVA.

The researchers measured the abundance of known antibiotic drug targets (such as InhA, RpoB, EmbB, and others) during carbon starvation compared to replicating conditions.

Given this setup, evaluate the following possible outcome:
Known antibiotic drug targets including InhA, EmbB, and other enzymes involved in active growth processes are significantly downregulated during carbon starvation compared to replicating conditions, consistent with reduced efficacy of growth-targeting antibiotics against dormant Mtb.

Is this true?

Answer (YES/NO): NO